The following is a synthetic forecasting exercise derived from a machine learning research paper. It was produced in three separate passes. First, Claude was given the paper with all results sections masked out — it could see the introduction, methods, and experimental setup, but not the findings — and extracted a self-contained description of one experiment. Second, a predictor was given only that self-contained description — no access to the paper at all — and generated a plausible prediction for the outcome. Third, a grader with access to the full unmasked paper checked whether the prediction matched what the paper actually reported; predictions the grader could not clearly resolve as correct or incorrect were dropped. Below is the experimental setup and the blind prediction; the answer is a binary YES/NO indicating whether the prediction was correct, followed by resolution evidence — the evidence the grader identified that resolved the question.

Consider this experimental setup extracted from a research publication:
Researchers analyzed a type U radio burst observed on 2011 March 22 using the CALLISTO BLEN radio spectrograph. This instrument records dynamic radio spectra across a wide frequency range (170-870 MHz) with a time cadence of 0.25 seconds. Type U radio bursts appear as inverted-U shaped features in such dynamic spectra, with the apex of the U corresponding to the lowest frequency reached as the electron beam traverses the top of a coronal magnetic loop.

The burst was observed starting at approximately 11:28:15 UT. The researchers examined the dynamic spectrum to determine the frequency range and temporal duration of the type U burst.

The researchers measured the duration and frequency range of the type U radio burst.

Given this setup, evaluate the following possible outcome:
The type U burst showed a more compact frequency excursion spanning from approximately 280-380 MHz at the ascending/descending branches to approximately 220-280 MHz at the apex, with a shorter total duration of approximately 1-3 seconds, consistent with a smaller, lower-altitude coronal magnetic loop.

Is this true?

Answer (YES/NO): NO